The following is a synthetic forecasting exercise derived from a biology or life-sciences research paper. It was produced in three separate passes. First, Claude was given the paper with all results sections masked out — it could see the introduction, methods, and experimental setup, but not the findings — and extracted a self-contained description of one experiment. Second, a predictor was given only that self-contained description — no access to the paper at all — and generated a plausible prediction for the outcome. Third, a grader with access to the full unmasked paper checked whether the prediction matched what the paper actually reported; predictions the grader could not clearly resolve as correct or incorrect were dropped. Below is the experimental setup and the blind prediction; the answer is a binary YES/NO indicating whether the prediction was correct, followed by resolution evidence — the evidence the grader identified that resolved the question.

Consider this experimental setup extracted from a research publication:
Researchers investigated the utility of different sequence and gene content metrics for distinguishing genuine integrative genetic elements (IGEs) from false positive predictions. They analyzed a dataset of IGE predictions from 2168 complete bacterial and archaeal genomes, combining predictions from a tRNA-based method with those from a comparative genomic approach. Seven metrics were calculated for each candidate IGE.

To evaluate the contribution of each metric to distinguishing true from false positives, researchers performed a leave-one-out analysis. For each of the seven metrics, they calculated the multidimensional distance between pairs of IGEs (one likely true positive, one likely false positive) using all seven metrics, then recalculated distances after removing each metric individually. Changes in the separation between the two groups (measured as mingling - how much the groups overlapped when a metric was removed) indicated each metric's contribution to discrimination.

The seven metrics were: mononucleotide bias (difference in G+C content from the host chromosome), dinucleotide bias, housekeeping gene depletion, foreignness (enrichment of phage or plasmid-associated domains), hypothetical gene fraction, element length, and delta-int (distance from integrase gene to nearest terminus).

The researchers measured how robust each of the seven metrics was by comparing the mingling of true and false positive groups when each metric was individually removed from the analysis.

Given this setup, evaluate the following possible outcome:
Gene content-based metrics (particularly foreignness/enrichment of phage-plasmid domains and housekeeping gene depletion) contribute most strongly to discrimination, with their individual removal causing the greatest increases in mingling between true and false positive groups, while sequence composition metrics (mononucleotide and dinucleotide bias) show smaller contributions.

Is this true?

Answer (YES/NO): NO